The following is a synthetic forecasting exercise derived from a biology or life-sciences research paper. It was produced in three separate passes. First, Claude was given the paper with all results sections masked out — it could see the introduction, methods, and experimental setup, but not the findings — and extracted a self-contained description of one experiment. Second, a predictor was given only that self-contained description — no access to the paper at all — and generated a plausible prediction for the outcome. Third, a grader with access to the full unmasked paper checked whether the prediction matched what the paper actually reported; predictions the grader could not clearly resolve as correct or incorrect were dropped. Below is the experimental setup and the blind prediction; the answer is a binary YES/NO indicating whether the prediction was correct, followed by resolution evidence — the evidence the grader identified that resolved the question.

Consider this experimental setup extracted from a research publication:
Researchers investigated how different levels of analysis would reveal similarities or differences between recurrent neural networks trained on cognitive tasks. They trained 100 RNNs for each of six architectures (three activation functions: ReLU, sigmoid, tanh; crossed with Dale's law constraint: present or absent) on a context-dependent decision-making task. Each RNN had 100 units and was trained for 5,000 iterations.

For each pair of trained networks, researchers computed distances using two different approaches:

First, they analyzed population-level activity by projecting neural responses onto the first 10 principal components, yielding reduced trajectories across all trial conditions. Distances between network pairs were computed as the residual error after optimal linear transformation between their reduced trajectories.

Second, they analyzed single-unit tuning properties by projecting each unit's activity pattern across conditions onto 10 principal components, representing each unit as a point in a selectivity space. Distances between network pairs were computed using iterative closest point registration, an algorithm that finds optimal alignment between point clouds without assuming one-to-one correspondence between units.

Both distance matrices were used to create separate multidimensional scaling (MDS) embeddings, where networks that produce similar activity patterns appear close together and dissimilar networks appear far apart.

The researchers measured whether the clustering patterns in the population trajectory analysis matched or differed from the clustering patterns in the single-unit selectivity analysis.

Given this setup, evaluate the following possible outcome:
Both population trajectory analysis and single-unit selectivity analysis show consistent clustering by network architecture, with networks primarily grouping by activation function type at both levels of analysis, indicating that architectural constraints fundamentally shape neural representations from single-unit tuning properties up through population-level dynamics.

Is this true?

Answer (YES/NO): YES